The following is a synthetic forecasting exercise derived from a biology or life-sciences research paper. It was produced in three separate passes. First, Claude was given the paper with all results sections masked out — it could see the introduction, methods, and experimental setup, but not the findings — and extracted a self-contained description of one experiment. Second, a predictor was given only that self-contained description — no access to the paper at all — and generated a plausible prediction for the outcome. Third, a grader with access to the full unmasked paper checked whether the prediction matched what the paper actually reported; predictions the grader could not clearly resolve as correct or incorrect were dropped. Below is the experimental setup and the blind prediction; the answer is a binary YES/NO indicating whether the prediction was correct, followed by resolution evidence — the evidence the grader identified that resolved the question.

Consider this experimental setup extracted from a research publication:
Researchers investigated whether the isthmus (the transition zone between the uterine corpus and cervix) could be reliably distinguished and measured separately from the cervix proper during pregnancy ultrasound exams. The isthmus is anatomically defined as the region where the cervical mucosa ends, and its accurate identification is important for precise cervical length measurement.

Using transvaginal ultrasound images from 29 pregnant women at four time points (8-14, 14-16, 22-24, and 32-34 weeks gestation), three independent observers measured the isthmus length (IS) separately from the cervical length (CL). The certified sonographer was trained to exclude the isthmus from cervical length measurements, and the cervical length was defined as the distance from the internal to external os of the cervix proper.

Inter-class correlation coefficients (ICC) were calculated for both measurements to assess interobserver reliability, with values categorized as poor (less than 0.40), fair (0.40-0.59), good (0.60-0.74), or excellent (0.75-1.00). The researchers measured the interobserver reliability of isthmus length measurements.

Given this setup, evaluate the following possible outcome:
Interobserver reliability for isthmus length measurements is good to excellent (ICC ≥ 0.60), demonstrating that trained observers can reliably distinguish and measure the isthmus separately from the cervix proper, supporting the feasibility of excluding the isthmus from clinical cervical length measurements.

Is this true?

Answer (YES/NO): YES